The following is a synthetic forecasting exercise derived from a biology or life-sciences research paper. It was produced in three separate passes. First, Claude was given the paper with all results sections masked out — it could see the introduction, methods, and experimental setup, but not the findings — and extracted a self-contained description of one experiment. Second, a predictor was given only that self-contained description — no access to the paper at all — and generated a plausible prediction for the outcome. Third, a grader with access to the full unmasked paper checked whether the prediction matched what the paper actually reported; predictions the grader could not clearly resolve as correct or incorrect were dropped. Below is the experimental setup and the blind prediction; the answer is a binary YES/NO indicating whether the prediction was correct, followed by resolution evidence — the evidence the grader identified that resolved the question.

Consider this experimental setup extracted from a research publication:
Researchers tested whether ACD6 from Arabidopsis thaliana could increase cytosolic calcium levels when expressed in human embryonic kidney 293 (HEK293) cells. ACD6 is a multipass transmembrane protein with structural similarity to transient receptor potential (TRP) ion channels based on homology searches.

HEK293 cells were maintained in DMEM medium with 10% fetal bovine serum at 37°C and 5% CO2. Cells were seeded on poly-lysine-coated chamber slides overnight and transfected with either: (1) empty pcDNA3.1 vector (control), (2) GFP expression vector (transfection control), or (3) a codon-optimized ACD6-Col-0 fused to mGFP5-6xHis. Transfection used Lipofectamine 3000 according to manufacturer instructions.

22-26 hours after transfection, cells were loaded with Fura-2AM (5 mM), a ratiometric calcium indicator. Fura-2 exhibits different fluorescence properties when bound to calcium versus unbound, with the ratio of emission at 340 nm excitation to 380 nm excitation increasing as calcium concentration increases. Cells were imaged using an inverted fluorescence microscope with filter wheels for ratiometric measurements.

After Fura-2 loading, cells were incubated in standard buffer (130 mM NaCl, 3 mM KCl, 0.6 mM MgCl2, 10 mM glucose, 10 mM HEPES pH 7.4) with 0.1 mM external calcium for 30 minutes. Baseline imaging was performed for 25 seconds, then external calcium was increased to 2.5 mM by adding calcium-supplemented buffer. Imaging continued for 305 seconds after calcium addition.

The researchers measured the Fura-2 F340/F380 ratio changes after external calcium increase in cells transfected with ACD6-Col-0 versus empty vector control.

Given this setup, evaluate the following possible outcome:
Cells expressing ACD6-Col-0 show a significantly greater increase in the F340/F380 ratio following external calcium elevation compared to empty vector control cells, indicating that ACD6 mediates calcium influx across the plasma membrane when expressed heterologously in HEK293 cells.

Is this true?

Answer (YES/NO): YES